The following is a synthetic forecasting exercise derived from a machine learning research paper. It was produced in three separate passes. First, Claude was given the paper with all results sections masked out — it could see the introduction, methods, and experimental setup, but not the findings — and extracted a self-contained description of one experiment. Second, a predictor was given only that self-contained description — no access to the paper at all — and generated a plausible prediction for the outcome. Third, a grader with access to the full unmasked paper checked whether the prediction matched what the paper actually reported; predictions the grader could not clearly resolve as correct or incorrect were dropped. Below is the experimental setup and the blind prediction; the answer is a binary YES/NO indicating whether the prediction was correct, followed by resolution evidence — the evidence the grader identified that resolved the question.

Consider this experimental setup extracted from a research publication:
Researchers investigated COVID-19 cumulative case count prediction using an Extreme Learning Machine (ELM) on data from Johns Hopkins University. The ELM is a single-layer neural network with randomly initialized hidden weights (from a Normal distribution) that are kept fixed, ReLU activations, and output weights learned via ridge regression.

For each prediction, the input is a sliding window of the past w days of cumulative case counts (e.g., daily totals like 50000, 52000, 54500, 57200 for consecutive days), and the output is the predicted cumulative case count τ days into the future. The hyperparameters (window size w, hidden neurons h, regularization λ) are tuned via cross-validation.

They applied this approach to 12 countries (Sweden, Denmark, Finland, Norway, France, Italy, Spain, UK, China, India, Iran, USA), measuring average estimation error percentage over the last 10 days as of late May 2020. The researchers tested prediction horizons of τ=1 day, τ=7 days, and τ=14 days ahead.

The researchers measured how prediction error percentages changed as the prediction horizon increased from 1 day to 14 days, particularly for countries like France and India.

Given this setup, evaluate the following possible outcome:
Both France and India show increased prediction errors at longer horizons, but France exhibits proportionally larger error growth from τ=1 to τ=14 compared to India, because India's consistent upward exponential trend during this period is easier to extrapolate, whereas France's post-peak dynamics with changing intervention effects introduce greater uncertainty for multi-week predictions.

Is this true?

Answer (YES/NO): YES